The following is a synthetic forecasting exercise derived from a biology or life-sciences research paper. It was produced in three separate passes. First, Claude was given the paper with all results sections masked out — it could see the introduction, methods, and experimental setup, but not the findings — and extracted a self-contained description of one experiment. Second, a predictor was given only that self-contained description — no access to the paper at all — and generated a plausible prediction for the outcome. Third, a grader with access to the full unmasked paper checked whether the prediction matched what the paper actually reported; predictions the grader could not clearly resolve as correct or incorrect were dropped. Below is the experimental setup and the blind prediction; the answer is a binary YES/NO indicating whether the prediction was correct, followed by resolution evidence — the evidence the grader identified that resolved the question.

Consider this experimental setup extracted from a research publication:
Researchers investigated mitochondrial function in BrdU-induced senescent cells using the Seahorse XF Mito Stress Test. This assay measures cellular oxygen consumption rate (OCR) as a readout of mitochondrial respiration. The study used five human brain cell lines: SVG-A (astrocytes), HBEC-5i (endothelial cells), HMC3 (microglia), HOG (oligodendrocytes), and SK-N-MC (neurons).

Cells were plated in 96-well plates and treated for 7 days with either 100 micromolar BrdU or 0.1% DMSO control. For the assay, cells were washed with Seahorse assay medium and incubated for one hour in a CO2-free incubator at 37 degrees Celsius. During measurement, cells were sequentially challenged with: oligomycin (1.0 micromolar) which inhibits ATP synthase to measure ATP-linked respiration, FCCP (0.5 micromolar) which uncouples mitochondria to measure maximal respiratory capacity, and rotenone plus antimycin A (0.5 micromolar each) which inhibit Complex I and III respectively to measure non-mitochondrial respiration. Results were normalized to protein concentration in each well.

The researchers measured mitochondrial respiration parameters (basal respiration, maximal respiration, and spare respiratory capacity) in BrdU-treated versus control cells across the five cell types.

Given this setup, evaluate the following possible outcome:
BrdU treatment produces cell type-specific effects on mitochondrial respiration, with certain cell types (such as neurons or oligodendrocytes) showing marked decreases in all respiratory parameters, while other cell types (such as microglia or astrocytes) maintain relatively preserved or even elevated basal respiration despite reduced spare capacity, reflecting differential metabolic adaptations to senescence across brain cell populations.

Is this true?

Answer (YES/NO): NO